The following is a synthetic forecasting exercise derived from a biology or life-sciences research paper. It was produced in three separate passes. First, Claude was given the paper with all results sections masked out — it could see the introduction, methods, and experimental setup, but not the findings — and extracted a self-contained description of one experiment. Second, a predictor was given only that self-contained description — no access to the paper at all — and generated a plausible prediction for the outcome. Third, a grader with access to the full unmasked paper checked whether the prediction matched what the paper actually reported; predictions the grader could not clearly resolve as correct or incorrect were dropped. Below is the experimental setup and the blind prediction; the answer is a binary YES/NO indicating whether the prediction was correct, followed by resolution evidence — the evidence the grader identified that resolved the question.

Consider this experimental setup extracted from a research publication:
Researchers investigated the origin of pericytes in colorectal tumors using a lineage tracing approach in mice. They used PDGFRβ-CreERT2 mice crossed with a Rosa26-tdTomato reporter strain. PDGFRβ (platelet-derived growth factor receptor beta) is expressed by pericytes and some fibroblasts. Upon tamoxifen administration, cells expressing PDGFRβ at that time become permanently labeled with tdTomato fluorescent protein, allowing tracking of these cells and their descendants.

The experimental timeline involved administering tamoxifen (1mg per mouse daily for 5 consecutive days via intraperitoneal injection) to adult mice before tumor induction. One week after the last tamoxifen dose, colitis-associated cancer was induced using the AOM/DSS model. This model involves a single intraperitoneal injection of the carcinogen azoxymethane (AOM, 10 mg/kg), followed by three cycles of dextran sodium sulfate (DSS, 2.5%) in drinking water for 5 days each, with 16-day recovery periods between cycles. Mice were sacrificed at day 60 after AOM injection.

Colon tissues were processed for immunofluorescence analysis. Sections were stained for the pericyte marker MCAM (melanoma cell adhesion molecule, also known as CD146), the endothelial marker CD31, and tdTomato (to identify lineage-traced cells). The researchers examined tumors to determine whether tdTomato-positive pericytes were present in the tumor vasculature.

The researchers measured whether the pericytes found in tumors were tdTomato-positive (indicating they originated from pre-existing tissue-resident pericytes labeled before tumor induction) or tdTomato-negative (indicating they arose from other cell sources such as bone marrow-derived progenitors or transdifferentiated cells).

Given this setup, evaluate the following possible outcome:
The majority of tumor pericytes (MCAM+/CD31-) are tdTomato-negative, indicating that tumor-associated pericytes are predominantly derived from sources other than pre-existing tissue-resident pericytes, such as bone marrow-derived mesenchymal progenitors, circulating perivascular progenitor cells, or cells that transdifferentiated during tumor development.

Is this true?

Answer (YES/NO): NO